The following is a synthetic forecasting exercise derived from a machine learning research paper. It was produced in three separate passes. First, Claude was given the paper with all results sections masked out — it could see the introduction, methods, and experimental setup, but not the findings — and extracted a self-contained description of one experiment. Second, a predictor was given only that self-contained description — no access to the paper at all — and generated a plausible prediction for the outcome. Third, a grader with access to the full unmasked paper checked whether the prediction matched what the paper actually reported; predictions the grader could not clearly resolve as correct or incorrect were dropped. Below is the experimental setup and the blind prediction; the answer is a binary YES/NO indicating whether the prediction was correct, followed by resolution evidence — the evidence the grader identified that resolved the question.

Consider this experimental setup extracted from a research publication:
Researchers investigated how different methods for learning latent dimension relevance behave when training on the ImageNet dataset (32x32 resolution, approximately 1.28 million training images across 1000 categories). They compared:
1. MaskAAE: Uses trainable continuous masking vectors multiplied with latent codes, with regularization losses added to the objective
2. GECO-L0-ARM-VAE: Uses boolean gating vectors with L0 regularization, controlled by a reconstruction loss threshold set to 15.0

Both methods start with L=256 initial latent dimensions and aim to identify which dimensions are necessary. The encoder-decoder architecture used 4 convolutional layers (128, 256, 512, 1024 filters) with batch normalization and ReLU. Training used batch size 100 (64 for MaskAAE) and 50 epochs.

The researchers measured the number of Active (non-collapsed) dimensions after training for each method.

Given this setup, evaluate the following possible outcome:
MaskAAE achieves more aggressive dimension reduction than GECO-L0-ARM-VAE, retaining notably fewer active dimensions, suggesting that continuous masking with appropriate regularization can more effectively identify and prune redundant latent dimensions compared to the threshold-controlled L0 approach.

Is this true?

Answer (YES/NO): NO